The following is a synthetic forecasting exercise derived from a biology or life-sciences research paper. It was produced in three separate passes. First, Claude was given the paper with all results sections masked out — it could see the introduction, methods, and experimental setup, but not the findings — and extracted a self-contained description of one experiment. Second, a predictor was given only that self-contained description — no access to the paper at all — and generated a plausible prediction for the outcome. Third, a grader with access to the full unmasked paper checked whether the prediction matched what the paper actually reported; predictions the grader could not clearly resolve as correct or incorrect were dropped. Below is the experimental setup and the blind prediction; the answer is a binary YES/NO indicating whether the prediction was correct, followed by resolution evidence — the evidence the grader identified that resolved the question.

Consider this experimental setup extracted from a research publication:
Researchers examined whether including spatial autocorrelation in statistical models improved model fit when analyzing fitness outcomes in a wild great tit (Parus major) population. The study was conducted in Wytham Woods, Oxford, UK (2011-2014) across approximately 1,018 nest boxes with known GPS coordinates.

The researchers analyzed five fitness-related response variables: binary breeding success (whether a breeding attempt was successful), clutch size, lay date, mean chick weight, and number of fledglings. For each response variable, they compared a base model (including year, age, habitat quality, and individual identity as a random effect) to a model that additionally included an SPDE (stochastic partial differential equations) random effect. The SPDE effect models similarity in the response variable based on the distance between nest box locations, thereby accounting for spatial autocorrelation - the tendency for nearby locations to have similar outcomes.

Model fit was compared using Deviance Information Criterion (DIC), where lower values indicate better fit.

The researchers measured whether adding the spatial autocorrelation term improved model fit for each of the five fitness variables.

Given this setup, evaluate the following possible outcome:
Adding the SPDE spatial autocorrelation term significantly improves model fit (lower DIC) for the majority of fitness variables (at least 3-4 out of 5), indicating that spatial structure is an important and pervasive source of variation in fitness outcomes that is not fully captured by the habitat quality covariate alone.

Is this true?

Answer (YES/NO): YES